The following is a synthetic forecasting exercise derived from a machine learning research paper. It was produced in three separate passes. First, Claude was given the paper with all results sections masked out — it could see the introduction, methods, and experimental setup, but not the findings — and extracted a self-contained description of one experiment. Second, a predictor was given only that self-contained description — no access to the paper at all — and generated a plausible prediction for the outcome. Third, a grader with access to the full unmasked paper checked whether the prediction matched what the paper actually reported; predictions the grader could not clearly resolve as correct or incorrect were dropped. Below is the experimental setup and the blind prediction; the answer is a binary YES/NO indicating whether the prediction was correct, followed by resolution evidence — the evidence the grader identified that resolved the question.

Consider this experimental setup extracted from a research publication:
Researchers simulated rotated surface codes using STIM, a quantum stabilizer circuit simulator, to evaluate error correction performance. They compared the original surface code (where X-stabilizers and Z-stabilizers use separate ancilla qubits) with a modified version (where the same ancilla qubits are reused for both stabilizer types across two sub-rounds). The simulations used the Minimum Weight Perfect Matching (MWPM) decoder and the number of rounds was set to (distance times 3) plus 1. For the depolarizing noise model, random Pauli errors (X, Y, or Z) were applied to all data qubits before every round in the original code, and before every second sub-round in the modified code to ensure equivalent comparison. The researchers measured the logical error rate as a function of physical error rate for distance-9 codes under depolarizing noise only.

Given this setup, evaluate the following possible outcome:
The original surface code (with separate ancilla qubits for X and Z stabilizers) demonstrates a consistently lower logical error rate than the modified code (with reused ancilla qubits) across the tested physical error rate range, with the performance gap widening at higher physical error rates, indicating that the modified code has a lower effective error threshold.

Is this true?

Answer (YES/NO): NO